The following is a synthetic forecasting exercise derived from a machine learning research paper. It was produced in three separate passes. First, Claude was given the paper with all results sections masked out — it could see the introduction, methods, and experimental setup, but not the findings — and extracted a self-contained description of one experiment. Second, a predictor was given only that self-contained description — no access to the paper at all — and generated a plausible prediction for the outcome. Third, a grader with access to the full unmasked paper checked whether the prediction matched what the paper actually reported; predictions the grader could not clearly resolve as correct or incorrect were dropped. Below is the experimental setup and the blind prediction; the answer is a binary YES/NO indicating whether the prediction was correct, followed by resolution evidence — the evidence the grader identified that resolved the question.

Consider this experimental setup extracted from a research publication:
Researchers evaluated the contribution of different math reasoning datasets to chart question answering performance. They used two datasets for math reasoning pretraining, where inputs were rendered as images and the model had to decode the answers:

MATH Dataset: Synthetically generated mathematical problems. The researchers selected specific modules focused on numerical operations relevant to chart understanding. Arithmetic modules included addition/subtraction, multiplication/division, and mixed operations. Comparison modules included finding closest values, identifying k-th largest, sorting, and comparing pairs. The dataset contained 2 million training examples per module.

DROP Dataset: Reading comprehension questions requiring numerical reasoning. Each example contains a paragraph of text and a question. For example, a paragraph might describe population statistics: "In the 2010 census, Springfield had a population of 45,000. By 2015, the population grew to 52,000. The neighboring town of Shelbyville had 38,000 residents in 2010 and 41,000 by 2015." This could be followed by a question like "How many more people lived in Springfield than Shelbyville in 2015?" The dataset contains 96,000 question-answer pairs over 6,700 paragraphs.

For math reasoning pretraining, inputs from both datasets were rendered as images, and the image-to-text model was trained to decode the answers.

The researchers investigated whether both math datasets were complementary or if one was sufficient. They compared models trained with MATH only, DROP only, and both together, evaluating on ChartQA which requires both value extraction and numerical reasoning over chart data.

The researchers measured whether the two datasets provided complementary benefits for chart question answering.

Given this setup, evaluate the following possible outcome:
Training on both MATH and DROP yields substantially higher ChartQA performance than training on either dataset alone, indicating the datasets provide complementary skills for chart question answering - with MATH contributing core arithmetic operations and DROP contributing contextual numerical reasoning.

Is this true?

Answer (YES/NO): NO